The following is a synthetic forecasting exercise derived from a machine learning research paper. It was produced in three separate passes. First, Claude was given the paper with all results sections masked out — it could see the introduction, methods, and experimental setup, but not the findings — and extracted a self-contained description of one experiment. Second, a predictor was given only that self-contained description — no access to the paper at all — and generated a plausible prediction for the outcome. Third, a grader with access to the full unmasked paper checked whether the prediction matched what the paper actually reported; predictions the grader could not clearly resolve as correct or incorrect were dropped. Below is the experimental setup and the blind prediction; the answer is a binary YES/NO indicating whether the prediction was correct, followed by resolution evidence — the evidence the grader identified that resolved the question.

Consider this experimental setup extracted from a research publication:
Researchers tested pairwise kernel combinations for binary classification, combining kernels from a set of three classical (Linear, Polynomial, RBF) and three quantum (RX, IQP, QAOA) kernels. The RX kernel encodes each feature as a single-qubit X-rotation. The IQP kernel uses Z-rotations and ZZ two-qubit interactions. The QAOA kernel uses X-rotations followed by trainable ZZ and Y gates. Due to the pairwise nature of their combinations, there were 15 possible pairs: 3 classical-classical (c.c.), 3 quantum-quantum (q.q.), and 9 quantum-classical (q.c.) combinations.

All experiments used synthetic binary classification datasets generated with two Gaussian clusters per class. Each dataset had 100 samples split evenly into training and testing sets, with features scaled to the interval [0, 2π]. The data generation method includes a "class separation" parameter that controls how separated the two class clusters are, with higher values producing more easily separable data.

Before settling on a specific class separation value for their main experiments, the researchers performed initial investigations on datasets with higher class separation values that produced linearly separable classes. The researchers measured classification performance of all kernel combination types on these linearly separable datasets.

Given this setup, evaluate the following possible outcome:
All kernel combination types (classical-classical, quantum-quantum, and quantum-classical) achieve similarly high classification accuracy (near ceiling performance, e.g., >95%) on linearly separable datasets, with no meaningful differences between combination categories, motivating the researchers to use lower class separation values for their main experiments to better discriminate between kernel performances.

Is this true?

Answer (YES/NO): YES